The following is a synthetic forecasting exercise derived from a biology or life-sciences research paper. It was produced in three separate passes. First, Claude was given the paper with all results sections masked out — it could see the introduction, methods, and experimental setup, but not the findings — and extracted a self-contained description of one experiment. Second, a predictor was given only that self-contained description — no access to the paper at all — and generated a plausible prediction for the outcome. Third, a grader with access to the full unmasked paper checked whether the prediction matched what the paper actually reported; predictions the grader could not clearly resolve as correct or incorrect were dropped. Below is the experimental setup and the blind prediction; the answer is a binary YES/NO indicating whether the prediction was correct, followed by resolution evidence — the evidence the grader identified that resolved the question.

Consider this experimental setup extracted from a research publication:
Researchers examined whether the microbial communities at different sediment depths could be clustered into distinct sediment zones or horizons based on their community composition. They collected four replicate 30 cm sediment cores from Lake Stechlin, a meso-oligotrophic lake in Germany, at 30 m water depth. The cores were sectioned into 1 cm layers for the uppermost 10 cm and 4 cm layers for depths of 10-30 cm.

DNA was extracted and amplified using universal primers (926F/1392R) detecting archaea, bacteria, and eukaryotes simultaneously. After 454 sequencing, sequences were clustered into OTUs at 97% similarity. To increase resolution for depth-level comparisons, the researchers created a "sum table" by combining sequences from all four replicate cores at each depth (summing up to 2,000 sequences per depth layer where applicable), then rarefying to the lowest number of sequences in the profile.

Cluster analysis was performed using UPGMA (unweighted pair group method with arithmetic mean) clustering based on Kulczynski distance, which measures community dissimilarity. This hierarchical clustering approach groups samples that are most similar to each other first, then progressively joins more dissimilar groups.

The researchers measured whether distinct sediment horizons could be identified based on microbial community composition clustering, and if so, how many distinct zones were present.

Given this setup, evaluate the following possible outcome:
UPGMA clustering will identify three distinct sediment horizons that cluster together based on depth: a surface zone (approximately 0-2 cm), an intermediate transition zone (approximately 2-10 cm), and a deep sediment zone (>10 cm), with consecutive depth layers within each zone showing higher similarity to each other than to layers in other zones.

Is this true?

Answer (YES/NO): NO